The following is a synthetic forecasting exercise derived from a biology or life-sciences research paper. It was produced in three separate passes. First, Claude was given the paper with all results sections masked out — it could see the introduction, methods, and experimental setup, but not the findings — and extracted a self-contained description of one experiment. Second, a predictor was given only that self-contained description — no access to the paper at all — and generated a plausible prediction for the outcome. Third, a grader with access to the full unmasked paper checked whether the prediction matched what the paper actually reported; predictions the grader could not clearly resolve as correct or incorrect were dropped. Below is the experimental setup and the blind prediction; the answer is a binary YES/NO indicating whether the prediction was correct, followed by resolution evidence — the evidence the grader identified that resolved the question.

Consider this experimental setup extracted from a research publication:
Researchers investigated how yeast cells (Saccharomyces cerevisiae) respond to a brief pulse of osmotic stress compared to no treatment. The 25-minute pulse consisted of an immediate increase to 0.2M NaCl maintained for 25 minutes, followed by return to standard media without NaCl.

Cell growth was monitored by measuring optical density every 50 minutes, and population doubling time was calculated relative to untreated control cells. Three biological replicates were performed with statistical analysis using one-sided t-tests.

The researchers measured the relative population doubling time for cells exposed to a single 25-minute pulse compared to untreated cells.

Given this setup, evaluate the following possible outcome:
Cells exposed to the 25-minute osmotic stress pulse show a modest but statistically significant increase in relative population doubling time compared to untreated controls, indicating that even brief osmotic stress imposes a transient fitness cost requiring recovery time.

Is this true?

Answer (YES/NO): NO